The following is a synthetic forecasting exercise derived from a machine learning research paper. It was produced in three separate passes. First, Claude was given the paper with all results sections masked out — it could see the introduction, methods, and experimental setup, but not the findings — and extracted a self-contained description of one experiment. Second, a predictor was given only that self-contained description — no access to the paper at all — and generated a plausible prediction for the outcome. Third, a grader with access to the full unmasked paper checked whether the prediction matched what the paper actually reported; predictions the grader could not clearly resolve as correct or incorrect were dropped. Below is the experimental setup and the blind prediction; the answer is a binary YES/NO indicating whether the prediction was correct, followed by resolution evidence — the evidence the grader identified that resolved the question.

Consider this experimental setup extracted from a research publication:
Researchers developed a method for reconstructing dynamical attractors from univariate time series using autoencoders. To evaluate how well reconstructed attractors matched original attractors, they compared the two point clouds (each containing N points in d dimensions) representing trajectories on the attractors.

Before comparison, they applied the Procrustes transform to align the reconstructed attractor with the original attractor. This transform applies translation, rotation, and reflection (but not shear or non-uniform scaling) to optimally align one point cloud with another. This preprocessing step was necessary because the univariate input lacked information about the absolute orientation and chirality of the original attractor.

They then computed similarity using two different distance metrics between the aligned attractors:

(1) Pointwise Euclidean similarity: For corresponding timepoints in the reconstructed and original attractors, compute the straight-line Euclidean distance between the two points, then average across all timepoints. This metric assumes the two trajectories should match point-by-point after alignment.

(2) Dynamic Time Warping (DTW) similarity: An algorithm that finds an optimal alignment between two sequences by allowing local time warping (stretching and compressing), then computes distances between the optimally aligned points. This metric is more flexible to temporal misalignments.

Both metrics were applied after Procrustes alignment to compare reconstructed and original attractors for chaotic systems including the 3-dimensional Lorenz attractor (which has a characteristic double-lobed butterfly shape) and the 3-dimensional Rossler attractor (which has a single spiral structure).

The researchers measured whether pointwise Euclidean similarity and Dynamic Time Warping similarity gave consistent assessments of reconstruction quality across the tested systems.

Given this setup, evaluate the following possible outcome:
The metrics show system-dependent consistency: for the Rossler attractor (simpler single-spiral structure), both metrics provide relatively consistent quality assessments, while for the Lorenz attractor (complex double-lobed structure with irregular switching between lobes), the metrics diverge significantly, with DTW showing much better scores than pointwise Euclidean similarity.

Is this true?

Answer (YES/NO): NO